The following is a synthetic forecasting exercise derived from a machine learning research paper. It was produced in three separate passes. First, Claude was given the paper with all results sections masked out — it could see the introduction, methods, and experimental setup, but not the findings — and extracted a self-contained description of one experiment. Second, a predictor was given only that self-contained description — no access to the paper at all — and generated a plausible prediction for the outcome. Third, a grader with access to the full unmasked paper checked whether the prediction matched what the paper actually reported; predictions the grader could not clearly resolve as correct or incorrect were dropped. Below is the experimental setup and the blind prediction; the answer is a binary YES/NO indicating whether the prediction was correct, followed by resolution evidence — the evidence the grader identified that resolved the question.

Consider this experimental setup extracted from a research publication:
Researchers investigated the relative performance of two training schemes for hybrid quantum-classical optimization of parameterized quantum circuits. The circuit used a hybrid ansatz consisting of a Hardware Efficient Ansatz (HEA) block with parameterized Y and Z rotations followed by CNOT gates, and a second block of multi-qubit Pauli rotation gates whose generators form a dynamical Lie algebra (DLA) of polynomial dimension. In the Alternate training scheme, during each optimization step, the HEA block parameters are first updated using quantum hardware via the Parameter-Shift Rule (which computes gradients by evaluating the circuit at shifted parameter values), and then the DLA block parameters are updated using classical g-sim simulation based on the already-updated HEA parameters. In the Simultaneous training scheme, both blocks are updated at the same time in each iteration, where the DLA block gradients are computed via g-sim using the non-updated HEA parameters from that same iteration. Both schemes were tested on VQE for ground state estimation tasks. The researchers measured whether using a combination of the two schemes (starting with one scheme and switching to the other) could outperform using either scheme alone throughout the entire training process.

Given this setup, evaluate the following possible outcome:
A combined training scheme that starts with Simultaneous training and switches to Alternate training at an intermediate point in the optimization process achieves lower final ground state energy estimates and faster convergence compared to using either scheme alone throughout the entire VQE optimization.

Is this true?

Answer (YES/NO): NO